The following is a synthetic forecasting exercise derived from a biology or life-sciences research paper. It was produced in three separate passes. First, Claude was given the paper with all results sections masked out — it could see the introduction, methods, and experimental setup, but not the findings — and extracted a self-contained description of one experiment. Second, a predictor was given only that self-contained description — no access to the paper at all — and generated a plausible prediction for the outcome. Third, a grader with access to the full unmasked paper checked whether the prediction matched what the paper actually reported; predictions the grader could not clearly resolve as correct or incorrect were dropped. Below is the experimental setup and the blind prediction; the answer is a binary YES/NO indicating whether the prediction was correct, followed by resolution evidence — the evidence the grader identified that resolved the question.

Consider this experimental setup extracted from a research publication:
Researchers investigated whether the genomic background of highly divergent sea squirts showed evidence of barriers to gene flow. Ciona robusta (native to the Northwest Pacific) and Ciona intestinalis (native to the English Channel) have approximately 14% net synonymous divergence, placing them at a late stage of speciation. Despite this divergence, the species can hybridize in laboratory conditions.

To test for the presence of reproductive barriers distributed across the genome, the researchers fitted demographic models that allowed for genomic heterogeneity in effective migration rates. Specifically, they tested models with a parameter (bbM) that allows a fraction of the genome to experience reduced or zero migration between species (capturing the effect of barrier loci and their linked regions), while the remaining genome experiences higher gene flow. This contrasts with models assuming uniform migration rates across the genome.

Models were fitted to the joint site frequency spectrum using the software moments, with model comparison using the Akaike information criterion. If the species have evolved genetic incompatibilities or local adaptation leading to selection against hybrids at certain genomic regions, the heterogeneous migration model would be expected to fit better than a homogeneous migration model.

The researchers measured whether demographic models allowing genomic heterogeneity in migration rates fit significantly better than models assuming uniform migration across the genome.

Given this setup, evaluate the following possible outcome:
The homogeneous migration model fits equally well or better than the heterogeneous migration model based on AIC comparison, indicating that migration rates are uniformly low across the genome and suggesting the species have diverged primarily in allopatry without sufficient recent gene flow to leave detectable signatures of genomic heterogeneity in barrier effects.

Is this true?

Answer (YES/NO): NO